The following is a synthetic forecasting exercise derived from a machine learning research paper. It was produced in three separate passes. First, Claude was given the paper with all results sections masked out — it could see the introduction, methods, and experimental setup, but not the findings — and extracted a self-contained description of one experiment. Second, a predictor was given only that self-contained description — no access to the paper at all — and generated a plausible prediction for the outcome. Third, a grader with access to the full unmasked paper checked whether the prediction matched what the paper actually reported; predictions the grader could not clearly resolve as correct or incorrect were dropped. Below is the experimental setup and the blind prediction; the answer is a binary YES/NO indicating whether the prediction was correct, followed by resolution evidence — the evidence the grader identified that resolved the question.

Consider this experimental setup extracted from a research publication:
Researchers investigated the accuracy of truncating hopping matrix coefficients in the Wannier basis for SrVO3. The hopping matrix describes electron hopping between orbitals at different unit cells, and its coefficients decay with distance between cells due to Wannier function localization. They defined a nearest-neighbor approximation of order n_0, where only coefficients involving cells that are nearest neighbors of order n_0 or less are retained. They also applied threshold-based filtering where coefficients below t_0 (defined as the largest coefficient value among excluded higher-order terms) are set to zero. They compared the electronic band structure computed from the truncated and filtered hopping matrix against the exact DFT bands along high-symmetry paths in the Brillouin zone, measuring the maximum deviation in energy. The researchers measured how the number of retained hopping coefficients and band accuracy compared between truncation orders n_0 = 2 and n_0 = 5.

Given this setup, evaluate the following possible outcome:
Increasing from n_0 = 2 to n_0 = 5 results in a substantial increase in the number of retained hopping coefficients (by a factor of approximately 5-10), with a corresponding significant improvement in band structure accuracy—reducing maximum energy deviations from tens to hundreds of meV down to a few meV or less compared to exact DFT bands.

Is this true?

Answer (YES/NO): NO